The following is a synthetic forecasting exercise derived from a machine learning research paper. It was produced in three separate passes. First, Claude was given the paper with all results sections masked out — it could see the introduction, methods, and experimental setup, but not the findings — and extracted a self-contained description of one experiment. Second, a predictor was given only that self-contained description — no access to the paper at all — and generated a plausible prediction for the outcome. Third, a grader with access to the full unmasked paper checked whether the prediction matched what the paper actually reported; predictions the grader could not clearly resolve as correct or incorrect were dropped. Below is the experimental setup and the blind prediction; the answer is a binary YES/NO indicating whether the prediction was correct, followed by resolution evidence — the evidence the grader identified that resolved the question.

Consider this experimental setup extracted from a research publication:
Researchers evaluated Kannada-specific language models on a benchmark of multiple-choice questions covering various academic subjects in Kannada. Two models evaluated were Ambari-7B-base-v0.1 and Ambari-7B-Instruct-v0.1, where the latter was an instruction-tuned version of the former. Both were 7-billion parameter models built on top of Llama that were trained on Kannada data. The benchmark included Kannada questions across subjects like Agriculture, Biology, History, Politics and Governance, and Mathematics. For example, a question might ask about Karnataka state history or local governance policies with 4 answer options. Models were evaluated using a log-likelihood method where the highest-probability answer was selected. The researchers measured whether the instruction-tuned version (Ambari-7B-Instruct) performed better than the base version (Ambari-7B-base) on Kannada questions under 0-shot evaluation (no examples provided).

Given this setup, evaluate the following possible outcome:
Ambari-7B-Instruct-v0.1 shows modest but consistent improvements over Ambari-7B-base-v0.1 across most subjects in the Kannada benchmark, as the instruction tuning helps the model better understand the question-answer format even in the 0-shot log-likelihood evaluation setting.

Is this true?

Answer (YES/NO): NO